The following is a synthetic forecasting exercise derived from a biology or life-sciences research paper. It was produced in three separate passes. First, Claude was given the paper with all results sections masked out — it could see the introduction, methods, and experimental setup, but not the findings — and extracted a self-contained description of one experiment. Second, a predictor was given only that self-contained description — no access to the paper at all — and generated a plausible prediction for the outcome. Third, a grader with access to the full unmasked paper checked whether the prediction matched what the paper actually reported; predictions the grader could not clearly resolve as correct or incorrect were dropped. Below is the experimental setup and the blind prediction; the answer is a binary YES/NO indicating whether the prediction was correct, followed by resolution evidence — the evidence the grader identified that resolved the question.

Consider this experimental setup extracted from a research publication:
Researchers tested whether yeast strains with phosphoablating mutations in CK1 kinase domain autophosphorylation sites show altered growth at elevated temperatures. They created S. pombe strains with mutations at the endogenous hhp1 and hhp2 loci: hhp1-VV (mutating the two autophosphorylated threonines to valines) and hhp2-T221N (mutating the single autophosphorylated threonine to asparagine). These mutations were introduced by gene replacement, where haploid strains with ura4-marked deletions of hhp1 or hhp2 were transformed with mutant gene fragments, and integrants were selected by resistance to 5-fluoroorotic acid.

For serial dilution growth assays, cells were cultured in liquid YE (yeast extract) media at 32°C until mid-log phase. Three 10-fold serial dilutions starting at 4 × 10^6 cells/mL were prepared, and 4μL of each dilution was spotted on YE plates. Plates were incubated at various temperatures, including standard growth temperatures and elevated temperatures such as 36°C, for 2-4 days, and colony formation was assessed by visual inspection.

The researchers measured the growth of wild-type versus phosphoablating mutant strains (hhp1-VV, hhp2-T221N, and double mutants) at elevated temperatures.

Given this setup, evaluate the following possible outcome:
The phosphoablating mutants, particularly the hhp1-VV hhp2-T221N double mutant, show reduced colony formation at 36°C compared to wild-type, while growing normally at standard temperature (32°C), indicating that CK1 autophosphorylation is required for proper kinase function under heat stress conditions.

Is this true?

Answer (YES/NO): NO